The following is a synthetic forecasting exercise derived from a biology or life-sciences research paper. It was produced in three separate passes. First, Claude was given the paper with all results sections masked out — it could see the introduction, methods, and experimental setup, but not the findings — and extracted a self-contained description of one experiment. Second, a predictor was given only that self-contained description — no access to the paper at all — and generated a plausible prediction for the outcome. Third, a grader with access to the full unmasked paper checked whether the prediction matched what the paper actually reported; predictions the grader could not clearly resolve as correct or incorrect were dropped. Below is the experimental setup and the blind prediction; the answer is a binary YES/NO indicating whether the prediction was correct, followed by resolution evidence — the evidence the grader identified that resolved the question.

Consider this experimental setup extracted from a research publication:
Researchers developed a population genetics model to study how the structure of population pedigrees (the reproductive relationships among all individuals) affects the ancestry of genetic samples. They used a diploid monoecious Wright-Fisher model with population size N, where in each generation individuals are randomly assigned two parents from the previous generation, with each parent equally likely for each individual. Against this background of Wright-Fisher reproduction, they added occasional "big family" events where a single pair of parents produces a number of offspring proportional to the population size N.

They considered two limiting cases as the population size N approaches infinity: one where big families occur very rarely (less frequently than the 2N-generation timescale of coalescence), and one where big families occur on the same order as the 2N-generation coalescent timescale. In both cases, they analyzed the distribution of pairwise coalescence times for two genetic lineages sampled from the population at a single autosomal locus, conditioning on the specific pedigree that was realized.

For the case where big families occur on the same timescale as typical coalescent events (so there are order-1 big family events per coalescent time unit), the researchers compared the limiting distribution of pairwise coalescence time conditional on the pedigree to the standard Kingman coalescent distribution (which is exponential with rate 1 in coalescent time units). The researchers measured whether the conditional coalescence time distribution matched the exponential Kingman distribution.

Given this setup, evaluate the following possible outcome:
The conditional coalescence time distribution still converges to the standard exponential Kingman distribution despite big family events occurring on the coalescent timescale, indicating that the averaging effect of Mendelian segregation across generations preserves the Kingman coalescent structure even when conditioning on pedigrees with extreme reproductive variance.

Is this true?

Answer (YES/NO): NO